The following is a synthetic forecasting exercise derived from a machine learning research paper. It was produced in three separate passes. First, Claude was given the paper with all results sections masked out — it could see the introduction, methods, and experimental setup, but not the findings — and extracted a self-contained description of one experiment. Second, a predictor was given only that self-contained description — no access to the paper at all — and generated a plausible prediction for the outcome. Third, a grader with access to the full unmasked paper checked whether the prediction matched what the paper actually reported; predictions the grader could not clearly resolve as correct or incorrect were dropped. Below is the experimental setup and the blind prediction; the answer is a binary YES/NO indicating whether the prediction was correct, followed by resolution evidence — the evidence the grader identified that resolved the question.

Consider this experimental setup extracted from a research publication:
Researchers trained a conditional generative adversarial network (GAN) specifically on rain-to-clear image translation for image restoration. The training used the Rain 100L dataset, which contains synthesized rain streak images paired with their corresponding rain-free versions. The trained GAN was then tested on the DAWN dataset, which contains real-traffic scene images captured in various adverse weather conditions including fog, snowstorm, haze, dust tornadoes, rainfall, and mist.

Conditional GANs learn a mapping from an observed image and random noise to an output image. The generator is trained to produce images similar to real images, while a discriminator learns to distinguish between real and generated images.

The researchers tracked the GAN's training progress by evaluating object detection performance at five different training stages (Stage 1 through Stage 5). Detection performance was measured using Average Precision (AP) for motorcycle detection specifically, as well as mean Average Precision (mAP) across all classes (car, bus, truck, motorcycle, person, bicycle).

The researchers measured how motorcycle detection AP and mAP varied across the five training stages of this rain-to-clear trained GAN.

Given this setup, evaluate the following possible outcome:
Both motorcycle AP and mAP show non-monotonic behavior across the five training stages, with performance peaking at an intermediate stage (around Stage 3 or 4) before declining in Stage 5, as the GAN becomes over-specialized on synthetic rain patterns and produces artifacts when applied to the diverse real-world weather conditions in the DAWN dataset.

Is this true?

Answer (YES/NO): NO